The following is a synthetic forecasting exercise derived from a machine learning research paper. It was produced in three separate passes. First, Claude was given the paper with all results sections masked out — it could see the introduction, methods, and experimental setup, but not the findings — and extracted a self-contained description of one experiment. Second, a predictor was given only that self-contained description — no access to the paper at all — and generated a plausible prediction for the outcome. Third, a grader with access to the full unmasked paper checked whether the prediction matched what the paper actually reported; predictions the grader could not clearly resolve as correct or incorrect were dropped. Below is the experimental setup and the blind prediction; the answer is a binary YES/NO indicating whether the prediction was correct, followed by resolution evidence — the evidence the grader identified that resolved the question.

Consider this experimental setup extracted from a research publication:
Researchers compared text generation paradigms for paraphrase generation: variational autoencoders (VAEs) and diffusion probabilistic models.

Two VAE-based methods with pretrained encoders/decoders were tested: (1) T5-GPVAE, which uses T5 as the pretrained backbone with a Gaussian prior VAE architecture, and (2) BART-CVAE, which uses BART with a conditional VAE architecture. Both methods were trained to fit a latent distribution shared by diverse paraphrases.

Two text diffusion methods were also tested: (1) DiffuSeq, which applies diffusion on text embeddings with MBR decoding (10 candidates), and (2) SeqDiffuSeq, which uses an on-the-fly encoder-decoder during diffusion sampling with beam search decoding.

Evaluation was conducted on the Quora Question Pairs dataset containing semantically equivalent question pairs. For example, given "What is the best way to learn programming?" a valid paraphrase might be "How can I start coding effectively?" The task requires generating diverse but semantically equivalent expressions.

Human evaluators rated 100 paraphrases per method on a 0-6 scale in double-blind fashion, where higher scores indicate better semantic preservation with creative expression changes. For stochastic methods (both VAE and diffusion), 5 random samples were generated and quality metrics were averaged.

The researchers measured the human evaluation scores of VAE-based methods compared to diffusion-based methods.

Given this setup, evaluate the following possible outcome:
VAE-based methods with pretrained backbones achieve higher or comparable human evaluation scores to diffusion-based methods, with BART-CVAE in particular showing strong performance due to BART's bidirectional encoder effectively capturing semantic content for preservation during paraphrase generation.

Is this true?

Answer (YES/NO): NO